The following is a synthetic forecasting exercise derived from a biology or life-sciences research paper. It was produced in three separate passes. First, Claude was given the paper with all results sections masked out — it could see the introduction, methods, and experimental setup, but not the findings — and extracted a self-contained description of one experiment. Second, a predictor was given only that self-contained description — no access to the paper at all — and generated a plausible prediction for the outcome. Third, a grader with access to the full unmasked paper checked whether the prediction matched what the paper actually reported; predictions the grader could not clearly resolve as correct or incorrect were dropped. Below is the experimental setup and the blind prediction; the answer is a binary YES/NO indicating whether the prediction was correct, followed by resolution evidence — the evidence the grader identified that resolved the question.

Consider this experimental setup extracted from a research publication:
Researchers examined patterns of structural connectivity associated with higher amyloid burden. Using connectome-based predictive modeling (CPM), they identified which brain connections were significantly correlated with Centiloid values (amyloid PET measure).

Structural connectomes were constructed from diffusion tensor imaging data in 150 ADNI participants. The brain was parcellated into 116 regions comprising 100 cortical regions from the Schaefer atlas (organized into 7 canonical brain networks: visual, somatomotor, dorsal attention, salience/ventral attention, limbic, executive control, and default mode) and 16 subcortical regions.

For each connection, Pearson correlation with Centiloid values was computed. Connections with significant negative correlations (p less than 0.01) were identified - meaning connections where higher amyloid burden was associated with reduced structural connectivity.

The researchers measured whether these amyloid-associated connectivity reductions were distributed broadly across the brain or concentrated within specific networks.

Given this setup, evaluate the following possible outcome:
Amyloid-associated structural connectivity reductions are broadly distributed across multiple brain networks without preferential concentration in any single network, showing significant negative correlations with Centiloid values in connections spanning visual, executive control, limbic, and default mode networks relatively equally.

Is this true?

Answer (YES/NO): NO